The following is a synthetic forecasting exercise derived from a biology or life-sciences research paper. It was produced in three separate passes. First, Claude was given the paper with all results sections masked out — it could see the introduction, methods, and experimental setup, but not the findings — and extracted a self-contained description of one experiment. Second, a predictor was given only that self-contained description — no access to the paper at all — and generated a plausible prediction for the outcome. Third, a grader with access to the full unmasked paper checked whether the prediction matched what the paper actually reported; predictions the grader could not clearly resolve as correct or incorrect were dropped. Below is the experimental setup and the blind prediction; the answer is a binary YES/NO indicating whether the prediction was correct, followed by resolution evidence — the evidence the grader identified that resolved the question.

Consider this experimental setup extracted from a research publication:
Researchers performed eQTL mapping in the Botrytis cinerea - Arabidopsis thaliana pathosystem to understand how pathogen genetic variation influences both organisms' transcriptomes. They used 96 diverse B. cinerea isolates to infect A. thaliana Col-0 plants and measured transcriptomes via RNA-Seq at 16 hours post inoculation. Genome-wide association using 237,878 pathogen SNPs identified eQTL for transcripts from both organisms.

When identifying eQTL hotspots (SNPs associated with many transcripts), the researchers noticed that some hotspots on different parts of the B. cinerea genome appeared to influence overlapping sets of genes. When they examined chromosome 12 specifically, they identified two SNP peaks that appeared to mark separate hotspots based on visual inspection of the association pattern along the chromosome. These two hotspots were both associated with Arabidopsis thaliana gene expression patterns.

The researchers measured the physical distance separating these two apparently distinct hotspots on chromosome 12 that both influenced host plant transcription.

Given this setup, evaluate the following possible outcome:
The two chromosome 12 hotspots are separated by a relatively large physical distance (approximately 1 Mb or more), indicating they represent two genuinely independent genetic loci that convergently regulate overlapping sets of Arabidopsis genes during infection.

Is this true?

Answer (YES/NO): NO